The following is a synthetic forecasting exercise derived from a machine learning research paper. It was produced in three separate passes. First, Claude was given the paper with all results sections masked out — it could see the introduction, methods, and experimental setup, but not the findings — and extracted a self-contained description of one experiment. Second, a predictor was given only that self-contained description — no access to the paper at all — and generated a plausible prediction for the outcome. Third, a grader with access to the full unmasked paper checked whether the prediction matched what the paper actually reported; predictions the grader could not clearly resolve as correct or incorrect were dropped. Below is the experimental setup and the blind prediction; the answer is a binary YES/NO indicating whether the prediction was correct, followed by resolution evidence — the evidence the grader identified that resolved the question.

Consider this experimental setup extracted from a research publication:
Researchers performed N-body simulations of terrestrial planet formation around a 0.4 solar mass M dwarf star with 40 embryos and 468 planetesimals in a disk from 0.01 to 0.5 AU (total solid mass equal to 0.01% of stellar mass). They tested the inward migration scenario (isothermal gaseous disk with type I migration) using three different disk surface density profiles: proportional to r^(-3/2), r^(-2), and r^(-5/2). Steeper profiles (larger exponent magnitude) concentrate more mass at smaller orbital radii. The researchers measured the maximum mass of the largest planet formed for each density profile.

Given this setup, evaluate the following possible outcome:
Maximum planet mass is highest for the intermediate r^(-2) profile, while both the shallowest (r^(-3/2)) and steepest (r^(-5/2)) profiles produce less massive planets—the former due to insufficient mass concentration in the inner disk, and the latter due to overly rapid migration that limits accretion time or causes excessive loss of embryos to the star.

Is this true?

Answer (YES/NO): YES